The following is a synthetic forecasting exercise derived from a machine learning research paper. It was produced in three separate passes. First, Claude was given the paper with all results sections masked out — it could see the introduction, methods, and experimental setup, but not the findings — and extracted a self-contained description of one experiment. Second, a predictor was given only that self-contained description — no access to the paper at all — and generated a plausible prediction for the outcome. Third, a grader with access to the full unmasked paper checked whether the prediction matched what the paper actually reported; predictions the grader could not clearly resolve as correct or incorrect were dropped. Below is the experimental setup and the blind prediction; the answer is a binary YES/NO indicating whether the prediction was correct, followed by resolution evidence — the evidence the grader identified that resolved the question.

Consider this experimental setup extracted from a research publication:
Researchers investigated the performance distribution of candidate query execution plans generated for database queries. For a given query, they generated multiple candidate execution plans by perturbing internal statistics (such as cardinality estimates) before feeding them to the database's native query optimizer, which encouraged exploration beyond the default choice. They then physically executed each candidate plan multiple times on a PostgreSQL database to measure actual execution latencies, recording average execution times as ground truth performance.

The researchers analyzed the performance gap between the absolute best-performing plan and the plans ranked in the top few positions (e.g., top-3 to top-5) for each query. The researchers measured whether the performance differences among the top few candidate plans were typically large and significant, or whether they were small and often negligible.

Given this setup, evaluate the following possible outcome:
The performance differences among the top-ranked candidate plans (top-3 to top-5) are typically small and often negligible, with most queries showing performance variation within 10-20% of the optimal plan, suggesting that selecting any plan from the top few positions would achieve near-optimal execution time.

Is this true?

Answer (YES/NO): YES